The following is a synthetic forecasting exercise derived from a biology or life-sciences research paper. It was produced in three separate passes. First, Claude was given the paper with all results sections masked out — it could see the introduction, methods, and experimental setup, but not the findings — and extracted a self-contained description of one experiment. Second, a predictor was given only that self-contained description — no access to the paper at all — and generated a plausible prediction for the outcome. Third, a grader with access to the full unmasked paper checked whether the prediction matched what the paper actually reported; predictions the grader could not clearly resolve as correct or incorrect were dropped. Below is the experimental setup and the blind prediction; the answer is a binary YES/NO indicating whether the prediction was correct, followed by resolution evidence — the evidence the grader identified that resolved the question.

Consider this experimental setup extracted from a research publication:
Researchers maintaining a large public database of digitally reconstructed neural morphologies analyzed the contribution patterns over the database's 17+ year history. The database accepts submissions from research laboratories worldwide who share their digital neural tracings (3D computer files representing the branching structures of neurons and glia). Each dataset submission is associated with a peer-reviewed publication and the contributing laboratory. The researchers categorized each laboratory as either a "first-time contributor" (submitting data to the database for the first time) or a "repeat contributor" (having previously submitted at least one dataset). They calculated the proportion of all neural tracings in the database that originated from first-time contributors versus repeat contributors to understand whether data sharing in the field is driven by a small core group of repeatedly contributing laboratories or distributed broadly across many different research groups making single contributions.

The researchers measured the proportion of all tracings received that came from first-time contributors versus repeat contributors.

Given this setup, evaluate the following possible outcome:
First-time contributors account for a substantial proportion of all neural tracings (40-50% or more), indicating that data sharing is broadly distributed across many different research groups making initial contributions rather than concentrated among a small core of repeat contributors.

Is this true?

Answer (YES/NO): YES